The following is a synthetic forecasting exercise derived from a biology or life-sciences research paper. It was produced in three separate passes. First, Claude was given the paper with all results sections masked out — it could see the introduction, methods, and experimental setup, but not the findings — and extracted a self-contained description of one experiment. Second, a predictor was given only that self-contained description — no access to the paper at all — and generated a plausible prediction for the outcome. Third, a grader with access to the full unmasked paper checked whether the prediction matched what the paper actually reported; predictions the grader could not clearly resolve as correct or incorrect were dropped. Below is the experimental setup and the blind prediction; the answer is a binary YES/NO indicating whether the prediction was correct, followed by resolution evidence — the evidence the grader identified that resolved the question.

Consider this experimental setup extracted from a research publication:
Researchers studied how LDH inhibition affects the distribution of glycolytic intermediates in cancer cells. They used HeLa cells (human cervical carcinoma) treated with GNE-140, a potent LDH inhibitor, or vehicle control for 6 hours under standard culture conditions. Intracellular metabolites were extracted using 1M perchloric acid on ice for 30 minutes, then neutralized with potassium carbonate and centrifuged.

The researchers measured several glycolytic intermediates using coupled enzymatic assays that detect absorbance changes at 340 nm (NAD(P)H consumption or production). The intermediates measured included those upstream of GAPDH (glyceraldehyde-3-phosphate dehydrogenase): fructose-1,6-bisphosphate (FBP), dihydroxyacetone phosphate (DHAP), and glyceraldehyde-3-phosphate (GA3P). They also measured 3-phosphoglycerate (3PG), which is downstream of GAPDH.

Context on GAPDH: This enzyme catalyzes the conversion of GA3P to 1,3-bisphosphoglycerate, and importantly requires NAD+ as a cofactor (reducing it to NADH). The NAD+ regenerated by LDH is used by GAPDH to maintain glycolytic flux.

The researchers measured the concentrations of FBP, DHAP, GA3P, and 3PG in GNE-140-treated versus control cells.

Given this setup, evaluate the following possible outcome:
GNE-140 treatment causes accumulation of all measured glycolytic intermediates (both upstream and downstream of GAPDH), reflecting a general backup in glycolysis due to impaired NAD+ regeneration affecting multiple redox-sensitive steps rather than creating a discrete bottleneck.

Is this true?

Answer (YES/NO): NO